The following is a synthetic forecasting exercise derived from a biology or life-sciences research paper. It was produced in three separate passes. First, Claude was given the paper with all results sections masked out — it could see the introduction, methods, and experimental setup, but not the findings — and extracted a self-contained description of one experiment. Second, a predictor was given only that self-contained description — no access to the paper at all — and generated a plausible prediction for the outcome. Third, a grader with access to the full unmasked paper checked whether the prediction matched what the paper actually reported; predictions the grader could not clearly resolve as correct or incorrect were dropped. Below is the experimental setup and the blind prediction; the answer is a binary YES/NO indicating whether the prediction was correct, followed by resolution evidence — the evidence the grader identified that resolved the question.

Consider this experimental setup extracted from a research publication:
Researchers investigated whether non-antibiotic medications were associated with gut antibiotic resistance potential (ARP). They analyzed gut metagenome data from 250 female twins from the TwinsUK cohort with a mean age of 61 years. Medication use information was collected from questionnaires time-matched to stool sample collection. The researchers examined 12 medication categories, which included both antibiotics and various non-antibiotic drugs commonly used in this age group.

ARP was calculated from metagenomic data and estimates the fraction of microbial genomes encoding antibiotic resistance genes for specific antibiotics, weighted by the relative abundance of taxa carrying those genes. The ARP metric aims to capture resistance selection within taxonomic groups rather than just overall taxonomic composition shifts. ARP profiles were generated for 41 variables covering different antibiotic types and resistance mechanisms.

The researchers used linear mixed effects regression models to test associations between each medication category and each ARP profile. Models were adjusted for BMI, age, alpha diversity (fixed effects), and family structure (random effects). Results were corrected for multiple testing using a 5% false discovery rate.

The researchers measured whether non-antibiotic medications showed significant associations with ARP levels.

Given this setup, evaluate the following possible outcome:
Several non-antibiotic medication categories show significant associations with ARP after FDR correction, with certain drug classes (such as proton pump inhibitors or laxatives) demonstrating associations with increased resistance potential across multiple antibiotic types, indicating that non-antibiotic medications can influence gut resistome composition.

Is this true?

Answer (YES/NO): NO